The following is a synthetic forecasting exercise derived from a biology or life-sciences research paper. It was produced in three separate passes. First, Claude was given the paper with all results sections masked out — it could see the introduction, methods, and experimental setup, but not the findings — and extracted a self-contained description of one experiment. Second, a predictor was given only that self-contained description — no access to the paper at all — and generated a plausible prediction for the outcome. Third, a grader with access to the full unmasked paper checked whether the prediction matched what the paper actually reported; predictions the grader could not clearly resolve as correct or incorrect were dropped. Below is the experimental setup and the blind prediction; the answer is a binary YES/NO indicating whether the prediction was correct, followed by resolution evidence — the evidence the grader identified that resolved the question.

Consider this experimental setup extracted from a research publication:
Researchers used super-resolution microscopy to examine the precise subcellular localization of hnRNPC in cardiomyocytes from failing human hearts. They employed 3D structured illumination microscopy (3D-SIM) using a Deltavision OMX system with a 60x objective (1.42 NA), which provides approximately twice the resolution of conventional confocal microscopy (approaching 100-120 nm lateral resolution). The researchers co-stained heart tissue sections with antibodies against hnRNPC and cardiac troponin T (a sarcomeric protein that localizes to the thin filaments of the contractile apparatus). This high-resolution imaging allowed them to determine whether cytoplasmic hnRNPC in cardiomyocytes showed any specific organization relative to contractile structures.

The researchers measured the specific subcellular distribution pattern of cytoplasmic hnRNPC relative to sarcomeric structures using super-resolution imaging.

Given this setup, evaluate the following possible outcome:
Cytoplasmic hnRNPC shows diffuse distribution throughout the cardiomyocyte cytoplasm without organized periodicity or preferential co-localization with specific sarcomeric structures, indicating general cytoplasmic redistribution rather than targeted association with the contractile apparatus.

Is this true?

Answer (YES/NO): NO